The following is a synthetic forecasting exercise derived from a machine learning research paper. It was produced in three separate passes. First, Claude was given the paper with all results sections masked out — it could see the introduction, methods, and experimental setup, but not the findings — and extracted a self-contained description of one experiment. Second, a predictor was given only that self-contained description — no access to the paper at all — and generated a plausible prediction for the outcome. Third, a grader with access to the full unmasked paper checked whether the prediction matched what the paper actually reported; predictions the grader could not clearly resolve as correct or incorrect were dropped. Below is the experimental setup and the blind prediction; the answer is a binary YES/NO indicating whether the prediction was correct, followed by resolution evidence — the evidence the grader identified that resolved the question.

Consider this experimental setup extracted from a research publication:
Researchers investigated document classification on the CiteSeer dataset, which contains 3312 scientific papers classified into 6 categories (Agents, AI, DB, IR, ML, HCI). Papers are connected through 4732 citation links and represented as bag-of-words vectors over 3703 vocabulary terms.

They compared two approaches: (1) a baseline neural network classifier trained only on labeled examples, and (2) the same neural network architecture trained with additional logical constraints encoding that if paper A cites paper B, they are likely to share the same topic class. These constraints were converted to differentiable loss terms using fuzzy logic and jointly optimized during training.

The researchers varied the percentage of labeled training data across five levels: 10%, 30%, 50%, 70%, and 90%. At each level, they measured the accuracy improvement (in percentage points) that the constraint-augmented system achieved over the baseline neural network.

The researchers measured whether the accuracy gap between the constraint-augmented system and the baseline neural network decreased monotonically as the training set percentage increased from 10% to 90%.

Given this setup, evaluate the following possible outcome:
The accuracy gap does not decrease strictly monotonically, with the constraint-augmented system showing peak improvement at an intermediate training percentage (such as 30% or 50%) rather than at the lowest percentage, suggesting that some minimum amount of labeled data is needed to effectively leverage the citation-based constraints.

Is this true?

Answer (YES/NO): NO